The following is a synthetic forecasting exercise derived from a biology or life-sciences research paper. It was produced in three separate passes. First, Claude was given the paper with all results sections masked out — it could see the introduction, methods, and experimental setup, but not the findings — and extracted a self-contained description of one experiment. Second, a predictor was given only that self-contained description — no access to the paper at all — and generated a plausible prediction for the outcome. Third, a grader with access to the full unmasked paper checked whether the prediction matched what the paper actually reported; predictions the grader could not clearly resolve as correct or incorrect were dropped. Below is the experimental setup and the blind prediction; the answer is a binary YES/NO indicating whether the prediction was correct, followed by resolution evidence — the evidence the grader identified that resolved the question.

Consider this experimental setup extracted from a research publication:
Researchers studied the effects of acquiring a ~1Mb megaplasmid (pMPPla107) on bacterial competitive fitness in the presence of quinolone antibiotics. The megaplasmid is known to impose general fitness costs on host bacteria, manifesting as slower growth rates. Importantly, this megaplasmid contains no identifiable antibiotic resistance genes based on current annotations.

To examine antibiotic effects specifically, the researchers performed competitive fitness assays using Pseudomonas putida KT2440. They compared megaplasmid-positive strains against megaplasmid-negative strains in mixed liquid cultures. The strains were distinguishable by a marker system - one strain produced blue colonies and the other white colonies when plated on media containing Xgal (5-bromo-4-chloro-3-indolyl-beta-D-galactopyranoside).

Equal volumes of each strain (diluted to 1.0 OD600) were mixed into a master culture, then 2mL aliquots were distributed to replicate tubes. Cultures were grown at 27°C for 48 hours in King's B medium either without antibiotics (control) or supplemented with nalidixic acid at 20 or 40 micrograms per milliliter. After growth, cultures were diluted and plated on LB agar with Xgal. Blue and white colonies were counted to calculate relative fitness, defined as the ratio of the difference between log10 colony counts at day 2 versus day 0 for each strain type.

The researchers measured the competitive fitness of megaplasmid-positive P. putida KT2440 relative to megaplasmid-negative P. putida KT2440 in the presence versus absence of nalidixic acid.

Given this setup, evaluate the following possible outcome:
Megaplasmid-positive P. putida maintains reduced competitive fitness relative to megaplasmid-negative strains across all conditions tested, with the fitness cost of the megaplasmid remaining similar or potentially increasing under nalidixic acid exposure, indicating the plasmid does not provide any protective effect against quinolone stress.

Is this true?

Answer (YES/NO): NO